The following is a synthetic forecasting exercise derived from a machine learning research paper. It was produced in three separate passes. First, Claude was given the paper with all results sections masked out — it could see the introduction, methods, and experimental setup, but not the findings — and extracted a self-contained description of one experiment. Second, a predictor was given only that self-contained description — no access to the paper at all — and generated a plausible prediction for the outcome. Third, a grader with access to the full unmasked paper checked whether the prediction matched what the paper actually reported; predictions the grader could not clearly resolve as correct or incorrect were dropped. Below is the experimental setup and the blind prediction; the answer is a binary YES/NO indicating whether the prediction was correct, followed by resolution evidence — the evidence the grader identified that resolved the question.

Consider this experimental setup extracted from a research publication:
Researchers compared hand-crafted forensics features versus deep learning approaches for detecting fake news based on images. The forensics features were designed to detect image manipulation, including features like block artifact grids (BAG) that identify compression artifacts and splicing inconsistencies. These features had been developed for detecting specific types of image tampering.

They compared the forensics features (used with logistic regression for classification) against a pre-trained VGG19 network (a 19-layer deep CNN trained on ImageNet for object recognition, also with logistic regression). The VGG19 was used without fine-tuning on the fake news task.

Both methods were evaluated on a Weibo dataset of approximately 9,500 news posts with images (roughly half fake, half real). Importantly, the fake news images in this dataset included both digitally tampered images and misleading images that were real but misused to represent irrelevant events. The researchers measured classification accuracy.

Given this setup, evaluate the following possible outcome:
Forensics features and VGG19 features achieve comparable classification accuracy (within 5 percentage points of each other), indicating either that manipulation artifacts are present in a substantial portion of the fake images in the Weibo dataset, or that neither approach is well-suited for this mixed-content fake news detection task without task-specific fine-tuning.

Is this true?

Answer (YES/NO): NO